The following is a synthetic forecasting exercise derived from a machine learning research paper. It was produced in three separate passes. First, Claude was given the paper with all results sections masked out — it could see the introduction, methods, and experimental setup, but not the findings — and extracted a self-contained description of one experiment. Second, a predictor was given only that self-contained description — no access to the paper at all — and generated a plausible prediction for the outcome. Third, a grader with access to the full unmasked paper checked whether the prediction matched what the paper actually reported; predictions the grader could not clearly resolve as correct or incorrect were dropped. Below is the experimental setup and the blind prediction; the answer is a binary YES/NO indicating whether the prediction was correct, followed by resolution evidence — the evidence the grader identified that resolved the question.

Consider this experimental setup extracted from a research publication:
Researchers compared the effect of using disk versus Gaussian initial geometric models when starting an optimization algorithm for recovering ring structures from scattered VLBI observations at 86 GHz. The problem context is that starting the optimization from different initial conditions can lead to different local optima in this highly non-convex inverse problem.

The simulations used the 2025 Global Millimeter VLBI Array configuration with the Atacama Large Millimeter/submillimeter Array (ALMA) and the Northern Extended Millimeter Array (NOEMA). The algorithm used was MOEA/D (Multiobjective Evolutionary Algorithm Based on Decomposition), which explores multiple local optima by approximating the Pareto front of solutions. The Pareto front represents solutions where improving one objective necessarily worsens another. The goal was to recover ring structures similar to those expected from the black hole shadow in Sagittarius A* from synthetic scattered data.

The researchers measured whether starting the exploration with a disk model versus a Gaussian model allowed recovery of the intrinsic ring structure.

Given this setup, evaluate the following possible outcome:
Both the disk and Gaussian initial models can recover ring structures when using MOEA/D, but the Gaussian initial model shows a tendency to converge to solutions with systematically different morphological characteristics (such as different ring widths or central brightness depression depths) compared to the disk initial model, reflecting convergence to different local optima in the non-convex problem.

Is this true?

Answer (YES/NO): NO